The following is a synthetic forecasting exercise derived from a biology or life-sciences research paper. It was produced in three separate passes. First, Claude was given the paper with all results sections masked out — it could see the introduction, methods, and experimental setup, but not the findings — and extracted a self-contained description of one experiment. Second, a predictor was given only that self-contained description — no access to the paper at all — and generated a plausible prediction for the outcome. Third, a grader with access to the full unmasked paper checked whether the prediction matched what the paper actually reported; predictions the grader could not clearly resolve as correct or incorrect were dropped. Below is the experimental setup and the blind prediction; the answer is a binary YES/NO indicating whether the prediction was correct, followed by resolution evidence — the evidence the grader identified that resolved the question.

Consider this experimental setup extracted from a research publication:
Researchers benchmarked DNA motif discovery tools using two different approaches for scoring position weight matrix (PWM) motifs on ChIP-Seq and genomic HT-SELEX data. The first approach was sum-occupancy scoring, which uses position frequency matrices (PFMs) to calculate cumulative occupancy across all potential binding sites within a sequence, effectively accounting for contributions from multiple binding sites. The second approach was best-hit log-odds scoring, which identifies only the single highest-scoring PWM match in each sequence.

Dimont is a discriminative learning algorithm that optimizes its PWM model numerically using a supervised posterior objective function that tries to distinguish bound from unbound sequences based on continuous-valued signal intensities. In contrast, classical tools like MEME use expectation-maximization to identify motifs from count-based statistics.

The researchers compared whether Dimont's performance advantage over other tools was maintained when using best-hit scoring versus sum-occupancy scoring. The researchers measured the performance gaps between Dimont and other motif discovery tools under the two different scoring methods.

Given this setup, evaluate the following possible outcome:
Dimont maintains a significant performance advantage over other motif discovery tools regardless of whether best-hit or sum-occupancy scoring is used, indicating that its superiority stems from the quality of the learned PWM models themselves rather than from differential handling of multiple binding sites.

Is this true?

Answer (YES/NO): NO